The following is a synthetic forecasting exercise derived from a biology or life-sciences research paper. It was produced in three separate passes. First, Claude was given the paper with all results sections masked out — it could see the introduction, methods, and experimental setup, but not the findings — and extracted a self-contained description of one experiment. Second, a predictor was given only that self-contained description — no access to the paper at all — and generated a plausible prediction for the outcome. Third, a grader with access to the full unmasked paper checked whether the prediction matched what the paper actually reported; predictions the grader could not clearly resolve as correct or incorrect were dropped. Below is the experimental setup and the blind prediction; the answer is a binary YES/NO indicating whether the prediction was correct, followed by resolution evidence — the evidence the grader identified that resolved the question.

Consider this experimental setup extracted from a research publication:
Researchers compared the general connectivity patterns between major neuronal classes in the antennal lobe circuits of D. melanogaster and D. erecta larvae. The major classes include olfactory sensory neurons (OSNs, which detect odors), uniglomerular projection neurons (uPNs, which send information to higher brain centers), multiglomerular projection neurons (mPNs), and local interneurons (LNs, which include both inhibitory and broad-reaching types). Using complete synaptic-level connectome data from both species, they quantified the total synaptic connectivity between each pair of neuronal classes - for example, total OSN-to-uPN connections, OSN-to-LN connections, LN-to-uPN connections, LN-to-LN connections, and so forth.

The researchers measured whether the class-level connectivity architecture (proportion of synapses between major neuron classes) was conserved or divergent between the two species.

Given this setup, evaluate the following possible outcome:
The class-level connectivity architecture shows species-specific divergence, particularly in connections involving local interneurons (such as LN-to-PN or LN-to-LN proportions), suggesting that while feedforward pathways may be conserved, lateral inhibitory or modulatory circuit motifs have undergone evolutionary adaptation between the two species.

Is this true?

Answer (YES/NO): NO